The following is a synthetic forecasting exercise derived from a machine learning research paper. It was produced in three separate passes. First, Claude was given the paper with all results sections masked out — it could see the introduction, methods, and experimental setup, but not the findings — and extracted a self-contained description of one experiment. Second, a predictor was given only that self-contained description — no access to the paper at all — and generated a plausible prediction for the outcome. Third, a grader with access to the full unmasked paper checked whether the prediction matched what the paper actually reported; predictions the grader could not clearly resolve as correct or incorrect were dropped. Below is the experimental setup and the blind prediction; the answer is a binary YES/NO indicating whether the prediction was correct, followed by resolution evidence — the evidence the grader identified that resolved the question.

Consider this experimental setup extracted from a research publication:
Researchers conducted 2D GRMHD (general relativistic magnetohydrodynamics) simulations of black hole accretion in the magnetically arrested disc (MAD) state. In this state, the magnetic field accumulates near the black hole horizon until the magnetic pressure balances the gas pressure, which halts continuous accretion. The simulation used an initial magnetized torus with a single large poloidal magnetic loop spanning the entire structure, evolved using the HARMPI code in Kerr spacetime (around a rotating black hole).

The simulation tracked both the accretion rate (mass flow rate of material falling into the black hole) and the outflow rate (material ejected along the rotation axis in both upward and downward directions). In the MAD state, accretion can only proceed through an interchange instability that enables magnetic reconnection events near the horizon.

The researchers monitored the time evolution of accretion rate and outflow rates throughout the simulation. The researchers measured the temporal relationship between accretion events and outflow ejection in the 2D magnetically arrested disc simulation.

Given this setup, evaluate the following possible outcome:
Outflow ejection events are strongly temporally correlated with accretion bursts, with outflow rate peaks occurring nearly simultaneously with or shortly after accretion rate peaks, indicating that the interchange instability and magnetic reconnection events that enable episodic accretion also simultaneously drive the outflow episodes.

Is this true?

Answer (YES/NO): YES